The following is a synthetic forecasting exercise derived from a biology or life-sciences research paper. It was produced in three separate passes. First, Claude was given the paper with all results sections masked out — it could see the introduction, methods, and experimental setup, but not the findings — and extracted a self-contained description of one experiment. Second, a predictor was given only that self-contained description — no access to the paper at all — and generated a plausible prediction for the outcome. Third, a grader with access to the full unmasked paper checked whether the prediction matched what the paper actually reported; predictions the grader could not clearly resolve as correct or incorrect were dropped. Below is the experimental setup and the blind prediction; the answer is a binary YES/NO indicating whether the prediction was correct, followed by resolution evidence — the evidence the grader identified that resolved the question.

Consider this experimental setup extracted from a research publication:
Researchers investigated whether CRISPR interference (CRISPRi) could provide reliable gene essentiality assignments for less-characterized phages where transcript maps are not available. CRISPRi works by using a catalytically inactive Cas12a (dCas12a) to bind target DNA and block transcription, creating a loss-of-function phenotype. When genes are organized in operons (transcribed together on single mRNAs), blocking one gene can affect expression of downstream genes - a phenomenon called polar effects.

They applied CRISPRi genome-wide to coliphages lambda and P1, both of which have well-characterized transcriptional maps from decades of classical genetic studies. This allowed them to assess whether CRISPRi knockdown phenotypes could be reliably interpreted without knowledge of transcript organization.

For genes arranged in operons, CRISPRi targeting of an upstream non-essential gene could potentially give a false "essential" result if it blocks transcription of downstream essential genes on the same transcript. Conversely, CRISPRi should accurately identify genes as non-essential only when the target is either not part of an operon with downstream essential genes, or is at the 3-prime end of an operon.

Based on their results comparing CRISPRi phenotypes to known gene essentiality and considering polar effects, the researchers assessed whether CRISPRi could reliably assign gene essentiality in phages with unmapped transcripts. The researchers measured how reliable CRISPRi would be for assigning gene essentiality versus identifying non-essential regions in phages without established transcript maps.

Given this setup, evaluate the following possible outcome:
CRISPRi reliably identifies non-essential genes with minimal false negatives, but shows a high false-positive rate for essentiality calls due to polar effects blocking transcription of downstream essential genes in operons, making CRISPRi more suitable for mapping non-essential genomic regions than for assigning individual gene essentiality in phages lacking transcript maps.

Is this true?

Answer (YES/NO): YES